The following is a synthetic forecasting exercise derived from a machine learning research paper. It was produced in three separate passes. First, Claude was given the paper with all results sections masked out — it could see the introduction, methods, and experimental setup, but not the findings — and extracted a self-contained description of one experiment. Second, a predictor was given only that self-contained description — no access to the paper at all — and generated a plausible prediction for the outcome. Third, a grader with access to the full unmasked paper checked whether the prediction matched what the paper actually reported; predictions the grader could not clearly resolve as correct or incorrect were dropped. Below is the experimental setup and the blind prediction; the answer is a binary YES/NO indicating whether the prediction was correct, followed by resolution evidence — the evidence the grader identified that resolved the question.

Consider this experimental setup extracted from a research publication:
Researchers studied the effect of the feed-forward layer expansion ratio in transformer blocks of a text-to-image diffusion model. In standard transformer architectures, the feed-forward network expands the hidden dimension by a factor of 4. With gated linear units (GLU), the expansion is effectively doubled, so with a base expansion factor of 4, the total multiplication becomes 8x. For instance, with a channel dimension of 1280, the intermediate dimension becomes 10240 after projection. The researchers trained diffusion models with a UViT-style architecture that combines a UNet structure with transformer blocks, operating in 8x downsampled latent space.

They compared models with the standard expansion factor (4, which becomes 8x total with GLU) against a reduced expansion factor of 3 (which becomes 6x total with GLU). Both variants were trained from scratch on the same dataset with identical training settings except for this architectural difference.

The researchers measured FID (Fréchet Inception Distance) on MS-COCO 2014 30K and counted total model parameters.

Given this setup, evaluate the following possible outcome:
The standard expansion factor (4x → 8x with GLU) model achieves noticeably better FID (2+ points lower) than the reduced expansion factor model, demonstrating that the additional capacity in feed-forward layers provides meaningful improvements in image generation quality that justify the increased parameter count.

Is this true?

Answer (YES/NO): NO